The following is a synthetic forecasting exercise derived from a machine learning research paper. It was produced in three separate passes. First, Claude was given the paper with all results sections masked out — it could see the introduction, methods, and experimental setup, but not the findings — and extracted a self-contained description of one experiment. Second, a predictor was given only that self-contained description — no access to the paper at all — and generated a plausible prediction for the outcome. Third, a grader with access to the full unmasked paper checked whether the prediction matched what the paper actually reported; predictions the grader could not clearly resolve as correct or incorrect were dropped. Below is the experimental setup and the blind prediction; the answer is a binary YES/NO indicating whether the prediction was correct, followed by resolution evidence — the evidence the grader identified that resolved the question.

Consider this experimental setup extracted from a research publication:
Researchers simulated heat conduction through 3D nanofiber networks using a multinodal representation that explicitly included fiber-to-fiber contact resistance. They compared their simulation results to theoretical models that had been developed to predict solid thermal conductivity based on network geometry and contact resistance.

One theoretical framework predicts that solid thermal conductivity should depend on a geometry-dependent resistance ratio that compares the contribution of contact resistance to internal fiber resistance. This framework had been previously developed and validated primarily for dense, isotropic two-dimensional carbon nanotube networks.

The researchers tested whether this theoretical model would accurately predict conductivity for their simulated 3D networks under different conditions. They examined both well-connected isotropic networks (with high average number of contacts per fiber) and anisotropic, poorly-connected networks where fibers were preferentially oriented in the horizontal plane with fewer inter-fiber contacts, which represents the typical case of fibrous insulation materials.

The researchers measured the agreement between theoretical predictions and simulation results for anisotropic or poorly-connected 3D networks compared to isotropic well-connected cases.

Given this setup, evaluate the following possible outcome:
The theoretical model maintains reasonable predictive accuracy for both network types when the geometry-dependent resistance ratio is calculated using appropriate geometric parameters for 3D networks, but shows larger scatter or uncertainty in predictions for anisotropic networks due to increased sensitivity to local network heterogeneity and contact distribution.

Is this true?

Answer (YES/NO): NO